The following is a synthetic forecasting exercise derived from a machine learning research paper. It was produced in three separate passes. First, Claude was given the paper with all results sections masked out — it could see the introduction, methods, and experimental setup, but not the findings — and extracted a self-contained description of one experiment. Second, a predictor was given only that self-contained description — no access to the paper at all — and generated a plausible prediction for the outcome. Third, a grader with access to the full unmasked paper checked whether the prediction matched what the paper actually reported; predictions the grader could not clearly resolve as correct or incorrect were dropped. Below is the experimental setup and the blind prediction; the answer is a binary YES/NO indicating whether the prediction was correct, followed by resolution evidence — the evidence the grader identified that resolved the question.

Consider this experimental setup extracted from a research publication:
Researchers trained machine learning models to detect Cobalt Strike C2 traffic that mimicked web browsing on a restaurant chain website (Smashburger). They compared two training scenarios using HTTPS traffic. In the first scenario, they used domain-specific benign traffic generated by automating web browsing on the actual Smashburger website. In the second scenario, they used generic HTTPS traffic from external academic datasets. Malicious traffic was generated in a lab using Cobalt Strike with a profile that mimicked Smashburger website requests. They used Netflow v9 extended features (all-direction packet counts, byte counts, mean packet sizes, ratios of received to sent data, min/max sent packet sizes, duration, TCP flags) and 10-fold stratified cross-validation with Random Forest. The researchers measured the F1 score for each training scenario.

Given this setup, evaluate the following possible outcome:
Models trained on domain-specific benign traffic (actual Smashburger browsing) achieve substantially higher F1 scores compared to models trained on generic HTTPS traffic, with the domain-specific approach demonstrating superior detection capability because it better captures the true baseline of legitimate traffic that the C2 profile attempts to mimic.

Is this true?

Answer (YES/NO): YES